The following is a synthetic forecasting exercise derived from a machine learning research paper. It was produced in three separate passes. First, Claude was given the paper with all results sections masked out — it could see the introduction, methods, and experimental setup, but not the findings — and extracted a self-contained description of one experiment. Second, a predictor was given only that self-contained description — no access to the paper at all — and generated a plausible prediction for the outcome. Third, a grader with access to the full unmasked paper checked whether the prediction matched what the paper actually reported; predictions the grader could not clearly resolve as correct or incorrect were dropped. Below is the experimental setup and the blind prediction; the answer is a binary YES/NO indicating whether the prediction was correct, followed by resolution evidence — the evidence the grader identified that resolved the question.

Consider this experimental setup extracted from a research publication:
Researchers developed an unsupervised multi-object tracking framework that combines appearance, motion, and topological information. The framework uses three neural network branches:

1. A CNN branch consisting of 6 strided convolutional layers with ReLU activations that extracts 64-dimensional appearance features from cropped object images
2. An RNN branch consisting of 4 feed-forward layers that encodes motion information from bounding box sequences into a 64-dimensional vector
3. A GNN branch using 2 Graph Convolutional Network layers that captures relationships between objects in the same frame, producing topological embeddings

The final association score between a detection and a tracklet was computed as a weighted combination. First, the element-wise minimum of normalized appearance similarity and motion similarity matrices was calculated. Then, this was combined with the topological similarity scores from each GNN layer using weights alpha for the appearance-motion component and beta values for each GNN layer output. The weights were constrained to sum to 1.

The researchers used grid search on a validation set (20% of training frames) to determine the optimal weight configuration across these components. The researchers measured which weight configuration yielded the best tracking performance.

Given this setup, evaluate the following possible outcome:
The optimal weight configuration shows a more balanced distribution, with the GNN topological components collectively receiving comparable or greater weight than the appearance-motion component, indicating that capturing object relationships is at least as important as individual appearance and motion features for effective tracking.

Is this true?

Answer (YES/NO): NO